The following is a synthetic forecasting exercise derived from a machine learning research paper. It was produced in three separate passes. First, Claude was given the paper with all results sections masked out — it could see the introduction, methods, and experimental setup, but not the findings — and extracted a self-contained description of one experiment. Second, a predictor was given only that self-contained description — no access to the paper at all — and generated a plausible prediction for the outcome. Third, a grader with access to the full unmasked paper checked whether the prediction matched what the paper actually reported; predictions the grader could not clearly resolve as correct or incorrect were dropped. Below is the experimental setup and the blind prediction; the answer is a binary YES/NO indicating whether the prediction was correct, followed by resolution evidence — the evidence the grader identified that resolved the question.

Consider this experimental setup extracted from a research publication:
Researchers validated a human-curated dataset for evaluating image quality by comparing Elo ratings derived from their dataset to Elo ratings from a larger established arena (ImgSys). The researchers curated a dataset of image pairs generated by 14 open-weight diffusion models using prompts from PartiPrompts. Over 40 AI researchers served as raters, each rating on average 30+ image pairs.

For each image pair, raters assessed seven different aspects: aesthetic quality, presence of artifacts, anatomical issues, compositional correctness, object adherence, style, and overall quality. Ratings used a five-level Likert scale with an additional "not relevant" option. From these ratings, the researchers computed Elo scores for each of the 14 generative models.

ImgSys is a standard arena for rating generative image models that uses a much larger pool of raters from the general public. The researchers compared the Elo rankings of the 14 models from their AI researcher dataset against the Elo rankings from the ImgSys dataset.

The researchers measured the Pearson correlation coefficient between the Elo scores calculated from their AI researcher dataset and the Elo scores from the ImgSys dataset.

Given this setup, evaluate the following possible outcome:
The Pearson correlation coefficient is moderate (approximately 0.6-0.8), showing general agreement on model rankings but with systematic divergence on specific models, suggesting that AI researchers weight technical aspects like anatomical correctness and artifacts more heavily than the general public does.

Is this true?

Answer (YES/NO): NO